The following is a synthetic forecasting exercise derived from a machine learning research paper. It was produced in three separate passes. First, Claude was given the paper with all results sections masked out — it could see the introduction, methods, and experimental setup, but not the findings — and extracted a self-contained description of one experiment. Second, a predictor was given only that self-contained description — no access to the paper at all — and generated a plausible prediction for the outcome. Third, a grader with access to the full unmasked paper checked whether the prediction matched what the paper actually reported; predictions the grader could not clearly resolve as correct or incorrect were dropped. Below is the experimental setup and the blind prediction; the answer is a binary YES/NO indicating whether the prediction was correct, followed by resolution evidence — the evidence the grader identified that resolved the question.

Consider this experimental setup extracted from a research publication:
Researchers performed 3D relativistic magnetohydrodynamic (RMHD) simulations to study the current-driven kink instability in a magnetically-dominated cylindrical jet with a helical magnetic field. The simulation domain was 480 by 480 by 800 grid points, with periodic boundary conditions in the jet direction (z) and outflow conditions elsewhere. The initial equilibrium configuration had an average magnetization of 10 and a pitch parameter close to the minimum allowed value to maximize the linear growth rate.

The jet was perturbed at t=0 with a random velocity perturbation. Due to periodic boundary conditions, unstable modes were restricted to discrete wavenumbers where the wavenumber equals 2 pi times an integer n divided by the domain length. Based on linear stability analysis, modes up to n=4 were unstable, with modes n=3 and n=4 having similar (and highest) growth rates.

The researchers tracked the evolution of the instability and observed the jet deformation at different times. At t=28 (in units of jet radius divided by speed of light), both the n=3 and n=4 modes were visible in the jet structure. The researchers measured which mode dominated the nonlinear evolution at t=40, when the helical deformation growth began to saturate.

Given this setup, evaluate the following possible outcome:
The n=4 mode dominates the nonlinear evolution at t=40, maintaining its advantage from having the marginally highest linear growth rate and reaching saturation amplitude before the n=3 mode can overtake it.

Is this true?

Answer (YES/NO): NO